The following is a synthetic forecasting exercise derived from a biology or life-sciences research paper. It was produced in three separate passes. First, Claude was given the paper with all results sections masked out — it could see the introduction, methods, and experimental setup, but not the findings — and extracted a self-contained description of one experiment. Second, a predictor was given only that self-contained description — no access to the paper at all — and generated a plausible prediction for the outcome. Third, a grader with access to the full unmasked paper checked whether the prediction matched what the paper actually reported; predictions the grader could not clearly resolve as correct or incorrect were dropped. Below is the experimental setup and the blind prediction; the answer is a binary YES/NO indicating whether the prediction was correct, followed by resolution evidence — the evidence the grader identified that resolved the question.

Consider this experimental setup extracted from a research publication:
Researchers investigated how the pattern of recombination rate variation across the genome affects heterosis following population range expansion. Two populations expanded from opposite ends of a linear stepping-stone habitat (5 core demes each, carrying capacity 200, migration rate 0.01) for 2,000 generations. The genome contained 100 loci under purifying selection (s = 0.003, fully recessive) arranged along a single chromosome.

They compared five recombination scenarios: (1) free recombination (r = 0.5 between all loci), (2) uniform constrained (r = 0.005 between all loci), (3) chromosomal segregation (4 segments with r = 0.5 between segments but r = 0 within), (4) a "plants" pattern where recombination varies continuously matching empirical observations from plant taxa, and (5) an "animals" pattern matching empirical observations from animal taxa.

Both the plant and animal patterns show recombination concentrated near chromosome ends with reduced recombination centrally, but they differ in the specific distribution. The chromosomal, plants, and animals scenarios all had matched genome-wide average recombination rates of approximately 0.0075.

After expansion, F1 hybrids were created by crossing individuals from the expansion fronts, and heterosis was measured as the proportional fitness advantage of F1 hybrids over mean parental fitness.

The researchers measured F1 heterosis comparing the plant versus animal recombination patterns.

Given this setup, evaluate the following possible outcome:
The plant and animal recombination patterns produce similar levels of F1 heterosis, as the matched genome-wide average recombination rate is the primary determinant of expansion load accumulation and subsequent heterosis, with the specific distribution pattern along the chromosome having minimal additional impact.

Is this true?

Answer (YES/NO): YES